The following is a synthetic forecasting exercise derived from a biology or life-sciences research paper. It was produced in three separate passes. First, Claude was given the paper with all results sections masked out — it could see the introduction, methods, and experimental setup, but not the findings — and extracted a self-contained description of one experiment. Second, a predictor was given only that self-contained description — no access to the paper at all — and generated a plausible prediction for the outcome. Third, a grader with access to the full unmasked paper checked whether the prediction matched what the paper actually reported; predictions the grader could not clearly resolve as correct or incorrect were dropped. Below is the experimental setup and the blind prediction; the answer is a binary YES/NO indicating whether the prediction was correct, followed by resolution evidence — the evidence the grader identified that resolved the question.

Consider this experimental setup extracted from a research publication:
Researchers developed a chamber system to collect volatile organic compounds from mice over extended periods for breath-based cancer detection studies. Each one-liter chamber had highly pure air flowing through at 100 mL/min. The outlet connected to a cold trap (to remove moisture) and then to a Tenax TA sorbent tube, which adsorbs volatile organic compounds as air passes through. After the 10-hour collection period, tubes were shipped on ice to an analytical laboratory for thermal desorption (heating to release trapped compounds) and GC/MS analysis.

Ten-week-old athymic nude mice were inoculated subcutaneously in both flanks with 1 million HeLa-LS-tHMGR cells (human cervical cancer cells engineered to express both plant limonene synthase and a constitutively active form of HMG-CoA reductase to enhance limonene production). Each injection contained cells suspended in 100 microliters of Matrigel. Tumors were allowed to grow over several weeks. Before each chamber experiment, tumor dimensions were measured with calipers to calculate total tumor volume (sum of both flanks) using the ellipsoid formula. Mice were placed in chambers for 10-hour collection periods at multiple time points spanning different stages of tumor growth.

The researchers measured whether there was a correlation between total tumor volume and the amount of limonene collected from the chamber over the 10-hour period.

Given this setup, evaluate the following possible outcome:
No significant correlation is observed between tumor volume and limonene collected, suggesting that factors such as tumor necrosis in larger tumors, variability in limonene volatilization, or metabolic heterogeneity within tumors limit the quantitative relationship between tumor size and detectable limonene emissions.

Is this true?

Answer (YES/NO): NO